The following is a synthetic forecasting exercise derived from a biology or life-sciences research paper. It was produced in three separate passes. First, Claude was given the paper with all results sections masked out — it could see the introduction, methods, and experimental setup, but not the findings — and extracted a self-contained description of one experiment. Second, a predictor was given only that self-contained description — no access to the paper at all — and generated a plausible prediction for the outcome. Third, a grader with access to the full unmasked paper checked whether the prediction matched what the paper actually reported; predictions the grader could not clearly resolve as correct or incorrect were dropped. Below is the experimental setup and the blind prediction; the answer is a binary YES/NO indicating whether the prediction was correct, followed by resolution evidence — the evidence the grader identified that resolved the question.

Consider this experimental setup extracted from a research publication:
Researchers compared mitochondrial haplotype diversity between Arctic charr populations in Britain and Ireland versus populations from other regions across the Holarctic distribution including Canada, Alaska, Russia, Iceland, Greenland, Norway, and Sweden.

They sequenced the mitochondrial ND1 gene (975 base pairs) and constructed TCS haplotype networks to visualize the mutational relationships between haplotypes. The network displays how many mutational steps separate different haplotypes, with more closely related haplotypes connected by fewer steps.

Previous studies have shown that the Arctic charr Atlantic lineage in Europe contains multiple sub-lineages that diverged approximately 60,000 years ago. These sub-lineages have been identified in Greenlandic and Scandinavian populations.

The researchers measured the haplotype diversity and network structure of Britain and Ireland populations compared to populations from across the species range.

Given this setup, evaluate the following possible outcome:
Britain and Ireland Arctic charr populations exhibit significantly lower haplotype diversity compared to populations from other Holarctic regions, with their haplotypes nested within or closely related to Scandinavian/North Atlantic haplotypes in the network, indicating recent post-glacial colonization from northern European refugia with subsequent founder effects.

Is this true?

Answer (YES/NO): NO